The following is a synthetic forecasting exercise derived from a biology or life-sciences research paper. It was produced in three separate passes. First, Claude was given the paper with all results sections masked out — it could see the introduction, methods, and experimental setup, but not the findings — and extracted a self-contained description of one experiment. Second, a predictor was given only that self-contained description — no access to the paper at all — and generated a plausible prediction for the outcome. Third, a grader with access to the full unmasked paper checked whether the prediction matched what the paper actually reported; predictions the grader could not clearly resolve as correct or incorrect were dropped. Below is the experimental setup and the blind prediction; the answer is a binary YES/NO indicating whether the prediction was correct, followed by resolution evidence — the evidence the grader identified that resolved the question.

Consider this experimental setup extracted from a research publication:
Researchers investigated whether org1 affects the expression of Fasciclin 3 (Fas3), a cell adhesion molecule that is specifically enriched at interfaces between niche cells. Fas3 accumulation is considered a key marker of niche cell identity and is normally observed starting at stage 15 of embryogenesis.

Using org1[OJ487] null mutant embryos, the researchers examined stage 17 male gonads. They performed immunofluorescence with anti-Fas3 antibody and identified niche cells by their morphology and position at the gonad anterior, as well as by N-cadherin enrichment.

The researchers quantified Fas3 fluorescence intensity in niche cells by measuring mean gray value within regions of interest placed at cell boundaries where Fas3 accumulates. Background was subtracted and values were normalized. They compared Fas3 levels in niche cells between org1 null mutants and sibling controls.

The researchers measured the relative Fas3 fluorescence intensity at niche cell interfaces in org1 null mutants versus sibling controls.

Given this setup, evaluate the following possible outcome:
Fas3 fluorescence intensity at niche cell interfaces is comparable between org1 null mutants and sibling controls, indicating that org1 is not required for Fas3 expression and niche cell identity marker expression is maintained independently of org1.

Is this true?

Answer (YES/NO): NO